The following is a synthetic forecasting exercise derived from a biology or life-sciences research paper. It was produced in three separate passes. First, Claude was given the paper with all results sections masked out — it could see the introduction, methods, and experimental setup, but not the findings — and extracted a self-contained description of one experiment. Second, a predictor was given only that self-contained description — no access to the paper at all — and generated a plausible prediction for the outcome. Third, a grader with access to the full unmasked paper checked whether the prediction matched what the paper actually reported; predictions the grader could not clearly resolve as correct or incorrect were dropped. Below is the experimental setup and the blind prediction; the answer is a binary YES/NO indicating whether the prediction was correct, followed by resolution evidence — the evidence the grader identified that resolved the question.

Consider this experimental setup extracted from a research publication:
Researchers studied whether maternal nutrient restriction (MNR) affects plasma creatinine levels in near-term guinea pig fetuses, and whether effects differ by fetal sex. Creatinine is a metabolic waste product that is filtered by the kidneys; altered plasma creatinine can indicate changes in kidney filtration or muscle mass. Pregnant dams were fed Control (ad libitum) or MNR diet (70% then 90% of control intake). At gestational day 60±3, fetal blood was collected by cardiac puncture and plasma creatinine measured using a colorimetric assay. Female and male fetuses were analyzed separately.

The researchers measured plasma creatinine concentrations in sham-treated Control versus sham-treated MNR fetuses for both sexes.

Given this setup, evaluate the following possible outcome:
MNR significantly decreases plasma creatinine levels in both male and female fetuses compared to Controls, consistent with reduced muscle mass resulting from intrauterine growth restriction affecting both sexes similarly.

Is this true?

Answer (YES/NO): NO